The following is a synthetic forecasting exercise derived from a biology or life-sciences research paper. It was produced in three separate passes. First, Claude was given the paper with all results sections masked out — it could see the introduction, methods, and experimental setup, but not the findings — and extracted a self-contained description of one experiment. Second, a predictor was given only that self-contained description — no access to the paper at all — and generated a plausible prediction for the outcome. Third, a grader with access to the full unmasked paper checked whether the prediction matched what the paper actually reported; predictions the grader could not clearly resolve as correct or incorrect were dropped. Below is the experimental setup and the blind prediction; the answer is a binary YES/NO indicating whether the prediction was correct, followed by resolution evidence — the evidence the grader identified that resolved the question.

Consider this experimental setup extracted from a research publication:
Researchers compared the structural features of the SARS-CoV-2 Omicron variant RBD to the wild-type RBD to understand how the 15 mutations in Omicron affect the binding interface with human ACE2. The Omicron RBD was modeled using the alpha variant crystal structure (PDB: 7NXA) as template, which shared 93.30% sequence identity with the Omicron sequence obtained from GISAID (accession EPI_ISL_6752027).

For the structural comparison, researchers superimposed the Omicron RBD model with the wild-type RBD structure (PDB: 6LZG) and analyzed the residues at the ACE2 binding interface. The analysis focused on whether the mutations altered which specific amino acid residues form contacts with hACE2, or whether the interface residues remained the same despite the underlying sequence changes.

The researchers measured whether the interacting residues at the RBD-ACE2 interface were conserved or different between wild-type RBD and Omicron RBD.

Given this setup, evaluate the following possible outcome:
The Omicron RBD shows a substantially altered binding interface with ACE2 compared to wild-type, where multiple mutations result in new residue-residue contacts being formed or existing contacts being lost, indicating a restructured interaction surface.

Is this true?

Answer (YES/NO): NO